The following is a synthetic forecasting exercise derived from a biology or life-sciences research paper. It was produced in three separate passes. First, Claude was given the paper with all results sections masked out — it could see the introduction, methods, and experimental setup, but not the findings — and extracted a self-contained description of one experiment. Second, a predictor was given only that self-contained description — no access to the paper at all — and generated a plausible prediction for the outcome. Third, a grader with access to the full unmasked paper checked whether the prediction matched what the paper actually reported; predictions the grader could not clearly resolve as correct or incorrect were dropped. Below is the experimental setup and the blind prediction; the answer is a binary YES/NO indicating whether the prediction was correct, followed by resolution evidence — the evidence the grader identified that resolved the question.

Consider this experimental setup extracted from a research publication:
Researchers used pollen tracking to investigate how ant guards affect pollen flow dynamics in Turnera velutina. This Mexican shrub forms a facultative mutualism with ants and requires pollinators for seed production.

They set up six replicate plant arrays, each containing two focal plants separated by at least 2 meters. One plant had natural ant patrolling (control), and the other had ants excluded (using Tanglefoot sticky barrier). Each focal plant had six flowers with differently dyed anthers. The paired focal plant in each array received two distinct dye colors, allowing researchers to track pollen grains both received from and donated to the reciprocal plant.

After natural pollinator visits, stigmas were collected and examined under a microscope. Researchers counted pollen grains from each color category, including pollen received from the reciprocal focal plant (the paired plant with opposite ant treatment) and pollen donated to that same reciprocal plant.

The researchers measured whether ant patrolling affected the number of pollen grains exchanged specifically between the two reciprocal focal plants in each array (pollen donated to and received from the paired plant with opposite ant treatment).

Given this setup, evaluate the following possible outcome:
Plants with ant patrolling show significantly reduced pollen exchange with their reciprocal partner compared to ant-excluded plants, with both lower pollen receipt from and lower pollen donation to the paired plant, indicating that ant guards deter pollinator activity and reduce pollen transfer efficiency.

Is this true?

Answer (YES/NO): NO